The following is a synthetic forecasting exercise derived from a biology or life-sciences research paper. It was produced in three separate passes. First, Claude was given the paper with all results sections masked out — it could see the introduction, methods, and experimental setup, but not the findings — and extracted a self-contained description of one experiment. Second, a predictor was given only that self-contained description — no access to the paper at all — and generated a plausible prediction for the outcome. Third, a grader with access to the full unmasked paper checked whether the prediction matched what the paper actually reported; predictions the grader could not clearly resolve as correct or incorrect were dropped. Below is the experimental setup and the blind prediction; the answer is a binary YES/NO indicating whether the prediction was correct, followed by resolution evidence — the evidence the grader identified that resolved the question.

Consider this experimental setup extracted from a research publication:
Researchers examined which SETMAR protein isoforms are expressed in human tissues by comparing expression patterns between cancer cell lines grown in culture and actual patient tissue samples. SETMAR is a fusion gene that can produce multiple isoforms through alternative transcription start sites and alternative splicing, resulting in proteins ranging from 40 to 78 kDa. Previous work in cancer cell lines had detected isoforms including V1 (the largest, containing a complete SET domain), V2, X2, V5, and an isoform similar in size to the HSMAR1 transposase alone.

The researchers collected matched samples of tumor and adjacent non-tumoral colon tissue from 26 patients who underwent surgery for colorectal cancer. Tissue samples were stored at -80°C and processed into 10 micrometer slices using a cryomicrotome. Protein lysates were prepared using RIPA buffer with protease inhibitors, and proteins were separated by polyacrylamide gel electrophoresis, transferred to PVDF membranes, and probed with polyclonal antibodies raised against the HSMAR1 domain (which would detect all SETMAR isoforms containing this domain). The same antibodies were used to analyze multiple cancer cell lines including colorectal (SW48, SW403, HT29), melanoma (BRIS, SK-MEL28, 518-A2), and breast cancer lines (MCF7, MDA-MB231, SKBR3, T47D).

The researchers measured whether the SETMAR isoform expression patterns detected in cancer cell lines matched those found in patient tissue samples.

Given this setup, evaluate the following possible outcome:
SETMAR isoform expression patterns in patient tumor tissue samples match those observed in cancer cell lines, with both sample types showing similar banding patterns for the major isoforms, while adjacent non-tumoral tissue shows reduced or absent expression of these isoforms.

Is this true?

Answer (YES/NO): NO